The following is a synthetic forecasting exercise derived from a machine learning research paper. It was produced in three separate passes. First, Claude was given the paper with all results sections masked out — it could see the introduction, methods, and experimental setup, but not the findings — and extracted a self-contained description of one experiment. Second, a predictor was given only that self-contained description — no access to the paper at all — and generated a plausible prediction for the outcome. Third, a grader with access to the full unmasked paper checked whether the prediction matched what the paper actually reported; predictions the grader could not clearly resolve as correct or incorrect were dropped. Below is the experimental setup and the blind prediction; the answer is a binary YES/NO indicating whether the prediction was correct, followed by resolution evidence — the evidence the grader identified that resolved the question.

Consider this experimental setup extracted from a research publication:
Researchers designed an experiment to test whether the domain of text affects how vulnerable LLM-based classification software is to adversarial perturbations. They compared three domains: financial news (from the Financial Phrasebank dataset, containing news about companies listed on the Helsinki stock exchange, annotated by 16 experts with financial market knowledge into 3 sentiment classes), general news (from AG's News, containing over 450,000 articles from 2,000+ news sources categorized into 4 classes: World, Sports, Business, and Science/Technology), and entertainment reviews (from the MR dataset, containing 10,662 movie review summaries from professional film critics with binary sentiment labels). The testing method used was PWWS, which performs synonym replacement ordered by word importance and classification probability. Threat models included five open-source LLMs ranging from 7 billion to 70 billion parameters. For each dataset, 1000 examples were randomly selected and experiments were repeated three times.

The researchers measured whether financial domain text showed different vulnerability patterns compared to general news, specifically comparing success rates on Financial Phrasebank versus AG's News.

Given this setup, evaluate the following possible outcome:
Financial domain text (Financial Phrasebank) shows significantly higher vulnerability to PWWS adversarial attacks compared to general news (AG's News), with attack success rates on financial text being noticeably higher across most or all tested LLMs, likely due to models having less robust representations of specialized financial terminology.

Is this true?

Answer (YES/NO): YES